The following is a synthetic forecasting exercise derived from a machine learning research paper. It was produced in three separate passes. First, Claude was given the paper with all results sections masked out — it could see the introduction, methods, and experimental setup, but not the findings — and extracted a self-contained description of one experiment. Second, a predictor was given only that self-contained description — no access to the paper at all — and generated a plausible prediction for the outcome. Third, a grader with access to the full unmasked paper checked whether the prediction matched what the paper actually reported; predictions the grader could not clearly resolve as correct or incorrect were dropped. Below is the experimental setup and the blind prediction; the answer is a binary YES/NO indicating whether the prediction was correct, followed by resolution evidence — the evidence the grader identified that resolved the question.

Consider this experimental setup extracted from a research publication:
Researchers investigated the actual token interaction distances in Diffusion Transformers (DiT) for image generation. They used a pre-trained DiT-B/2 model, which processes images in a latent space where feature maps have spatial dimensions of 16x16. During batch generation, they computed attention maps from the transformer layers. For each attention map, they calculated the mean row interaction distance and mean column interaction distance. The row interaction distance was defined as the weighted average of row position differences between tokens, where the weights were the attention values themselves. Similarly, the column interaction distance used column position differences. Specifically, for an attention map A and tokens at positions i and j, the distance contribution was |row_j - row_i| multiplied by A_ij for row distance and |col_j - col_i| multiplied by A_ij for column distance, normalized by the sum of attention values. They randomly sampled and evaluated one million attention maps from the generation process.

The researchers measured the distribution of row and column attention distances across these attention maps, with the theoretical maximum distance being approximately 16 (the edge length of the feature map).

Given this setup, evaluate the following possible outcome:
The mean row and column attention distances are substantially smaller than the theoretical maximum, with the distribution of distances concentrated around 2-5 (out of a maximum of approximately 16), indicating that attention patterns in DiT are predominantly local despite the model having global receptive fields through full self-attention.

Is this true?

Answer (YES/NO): YES